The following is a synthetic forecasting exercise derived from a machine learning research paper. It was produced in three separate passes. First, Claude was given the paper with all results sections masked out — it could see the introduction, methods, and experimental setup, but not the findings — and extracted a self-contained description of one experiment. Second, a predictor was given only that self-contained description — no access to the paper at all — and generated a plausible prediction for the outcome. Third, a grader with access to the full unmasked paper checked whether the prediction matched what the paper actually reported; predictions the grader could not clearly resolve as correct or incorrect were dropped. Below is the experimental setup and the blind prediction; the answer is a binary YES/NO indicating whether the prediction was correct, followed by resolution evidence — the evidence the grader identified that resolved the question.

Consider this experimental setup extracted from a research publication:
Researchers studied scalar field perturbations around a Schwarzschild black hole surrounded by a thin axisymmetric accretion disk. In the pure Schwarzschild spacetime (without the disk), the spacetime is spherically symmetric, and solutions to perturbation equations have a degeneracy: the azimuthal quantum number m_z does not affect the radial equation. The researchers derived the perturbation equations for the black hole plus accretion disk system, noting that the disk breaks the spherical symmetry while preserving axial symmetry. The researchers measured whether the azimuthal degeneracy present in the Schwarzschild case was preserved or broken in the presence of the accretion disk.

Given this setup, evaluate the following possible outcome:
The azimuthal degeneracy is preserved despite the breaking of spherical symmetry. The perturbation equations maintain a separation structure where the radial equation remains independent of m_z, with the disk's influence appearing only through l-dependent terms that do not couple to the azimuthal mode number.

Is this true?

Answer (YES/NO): NO